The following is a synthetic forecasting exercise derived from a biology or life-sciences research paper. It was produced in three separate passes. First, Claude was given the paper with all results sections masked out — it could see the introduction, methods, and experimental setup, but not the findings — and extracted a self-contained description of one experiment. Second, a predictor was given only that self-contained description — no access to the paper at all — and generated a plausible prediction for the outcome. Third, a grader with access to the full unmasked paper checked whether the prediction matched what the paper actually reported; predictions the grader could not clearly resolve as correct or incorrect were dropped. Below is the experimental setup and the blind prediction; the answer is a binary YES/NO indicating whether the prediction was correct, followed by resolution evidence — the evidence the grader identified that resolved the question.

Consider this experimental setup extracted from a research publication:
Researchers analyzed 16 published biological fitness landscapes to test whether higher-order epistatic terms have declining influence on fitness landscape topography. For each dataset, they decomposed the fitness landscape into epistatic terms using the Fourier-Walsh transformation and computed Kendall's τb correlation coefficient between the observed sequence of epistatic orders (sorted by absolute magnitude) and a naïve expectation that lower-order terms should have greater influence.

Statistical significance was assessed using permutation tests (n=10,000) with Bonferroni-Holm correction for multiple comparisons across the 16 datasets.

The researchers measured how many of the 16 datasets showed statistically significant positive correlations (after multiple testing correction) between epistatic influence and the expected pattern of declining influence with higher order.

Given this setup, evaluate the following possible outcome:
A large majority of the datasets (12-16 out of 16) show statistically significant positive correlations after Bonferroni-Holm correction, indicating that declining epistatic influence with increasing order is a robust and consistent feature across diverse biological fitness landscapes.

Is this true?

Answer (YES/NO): NO